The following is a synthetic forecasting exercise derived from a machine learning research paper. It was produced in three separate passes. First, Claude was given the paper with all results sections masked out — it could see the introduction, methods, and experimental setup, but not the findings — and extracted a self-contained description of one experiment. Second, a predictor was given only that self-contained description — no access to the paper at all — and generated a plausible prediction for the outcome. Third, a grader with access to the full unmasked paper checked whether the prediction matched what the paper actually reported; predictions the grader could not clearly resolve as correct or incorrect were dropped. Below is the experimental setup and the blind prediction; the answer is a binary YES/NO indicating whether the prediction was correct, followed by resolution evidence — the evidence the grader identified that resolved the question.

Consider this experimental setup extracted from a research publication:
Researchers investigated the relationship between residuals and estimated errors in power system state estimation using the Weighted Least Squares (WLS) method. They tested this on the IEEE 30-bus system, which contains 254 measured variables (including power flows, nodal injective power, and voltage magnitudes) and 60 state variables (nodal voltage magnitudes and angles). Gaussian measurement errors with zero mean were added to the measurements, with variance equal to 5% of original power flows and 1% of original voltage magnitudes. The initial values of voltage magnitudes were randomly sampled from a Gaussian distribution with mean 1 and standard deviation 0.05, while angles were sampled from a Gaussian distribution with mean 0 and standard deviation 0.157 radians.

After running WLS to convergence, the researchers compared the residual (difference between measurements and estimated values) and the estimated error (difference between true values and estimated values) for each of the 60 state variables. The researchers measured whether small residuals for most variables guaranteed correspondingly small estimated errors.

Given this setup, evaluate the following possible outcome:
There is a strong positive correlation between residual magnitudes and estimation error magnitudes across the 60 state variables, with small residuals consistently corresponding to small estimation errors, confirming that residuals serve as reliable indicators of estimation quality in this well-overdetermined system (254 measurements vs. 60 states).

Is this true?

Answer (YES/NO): NO